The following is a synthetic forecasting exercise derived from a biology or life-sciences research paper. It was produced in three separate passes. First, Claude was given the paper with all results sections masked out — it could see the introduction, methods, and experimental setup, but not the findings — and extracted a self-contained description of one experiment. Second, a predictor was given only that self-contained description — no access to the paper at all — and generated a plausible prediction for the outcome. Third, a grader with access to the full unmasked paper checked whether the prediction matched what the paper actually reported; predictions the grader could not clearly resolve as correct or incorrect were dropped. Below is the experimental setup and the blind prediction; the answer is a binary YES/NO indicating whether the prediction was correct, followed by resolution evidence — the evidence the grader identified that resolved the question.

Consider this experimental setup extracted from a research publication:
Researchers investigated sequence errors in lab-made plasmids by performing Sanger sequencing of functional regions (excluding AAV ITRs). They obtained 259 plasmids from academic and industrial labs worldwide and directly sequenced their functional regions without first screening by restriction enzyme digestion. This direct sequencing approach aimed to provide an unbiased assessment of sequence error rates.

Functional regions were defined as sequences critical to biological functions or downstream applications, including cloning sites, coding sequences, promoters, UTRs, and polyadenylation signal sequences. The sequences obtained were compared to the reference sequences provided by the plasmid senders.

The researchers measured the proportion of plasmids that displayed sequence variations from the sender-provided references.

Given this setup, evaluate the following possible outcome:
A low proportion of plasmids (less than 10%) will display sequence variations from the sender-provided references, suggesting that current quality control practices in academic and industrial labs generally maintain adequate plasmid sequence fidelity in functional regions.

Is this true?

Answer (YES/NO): NO